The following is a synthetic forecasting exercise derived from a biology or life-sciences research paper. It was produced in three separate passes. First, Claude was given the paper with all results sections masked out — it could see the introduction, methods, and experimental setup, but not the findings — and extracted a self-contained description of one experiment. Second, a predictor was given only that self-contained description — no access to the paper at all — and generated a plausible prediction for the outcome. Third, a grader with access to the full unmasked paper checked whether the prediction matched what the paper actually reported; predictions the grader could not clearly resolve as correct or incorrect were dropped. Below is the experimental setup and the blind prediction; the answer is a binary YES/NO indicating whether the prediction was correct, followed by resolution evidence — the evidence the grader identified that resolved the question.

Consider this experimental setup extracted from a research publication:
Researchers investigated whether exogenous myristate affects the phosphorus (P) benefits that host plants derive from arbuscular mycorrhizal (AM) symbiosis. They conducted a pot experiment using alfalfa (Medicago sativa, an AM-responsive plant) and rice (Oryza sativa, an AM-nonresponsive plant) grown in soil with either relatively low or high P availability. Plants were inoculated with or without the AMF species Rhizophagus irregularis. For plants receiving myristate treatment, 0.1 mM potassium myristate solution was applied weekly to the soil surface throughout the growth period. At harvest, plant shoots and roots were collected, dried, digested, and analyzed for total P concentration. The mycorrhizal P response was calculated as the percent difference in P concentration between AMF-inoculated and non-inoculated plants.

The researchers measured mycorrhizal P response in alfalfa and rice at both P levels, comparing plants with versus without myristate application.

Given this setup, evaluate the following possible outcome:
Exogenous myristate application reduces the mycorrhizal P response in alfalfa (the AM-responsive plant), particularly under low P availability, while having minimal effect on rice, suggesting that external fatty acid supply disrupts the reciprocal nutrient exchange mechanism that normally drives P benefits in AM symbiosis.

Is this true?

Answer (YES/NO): NO